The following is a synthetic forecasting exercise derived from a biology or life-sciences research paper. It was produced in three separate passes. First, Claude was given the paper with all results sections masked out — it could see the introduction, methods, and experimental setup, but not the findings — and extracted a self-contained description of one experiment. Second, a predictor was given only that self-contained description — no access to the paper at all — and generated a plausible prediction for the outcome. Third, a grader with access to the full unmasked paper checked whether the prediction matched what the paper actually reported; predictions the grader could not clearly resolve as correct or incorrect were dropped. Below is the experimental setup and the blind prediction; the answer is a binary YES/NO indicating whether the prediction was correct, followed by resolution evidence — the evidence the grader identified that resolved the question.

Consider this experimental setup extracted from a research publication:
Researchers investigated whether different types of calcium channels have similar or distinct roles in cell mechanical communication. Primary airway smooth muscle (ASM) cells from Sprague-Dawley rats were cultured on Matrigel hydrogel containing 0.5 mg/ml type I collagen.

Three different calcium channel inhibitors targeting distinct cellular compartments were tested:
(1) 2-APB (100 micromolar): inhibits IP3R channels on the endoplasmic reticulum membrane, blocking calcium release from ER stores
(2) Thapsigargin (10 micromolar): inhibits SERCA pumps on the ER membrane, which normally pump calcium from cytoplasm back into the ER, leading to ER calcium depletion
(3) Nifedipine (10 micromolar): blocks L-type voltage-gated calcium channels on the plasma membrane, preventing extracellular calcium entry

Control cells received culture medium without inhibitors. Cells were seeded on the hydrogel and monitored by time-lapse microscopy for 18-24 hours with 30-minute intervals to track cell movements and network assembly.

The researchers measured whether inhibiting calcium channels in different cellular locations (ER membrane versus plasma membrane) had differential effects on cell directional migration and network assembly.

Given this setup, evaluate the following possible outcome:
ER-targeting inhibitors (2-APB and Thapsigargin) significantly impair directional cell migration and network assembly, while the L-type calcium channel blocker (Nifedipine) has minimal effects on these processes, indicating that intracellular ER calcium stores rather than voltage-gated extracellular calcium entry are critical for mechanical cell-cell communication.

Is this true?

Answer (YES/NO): NO